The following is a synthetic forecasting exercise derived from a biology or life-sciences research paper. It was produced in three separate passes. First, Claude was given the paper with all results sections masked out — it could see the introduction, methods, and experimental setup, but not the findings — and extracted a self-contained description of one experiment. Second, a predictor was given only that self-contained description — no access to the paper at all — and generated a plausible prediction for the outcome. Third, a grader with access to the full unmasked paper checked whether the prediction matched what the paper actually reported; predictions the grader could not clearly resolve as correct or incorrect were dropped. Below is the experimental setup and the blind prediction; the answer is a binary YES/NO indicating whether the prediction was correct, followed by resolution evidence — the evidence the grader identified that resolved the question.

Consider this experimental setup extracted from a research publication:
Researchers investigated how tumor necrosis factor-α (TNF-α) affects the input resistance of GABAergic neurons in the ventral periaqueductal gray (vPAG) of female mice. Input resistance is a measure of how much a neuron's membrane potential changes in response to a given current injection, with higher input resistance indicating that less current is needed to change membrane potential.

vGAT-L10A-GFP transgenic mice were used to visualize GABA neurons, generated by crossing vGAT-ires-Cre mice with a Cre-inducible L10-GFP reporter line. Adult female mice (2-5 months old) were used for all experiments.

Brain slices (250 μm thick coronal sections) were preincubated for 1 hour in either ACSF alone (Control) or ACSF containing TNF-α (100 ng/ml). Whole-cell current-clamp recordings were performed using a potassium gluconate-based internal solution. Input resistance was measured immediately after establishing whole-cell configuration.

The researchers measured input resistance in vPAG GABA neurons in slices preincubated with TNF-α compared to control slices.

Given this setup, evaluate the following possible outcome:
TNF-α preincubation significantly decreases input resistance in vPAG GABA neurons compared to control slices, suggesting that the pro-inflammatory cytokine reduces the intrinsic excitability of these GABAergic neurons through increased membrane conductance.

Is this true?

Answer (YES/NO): NO